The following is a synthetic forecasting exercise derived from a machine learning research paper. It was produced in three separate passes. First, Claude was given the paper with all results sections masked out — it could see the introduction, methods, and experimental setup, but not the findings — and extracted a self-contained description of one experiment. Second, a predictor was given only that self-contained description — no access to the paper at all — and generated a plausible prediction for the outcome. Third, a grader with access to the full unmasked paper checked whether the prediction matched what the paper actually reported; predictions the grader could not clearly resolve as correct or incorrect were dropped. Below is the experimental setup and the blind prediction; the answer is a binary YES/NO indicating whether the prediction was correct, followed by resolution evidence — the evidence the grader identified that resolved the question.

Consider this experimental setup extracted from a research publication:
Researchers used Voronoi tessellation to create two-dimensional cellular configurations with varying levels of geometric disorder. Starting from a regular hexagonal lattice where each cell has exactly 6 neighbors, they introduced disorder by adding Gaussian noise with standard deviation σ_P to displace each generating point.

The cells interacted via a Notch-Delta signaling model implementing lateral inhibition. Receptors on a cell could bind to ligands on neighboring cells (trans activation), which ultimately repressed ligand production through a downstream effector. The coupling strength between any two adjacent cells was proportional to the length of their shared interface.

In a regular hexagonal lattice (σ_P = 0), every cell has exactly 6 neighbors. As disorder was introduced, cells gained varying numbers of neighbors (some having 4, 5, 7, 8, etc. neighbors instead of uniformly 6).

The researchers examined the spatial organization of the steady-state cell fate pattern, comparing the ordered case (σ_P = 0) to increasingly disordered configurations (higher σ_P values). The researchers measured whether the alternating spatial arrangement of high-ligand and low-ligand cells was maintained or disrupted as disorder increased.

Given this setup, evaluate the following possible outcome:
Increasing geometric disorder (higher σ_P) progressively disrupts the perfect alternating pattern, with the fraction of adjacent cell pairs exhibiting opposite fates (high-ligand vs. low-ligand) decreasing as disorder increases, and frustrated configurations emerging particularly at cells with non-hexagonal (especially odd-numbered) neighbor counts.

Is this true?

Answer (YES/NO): NO